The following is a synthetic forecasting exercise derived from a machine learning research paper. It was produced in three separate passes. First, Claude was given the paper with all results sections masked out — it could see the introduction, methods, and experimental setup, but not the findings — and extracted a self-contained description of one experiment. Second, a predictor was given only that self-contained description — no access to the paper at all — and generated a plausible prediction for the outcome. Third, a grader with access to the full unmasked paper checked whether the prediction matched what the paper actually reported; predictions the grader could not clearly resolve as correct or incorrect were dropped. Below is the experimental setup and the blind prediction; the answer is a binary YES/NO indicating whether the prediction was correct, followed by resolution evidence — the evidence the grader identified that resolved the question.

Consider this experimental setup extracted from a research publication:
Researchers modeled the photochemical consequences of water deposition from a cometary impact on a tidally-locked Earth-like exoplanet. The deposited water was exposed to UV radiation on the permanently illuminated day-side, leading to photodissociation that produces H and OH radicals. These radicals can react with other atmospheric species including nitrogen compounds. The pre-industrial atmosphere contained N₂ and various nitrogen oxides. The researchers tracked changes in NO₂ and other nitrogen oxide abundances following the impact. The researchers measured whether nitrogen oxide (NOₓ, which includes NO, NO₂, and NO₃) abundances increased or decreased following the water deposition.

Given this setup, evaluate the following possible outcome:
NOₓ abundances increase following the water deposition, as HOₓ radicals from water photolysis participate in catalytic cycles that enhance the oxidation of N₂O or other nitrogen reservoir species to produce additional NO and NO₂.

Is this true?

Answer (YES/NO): YES